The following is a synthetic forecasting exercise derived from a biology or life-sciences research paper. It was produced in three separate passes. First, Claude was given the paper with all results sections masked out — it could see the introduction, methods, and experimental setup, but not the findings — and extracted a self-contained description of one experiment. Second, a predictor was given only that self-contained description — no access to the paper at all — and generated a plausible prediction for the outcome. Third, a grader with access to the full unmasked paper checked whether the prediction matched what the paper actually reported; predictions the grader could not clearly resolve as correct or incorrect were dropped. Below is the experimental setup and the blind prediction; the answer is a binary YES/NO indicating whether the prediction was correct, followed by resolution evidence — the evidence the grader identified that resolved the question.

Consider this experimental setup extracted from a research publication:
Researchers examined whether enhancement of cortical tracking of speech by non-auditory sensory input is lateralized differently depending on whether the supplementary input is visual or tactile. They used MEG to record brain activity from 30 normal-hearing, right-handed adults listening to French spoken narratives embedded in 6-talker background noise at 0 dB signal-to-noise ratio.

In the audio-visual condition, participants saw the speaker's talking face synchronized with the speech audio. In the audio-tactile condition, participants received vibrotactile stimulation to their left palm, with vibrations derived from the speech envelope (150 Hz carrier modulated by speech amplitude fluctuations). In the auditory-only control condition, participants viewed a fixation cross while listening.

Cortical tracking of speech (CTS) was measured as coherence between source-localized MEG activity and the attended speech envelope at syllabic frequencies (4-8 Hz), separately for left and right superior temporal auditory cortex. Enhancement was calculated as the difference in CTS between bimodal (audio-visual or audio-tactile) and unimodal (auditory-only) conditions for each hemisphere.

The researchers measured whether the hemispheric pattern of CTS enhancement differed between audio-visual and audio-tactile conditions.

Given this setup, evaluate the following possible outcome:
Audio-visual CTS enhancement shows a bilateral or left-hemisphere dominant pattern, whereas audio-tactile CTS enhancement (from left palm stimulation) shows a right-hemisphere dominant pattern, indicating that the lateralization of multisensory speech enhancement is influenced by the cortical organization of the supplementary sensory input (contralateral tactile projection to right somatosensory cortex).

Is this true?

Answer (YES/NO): NO